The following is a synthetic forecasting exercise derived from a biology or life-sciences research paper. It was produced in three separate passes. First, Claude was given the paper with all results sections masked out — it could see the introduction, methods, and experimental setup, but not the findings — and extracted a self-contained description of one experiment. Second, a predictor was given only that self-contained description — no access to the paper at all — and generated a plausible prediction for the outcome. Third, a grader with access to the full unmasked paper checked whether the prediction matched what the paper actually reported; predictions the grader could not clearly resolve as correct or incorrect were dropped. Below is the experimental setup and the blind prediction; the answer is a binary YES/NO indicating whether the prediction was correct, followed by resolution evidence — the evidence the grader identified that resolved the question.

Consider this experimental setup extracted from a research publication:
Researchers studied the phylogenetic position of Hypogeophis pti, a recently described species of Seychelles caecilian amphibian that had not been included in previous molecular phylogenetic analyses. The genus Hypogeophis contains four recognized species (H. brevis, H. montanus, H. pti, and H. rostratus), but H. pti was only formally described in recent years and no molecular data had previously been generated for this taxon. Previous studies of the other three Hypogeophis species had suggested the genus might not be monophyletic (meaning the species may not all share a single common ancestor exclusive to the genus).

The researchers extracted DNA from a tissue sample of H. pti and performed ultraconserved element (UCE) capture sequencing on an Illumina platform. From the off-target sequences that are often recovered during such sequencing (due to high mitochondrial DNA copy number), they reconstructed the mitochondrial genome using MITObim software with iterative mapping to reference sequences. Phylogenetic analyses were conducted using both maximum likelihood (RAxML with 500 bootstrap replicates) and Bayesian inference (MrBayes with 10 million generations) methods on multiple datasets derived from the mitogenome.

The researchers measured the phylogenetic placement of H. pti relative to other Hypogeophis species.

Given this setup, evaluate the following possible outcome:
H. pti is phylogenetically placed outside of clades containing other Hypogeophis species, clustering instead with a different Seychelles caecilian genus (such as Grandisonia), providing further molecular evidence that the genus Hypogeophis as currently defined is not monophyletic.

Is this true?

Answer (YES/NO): YES